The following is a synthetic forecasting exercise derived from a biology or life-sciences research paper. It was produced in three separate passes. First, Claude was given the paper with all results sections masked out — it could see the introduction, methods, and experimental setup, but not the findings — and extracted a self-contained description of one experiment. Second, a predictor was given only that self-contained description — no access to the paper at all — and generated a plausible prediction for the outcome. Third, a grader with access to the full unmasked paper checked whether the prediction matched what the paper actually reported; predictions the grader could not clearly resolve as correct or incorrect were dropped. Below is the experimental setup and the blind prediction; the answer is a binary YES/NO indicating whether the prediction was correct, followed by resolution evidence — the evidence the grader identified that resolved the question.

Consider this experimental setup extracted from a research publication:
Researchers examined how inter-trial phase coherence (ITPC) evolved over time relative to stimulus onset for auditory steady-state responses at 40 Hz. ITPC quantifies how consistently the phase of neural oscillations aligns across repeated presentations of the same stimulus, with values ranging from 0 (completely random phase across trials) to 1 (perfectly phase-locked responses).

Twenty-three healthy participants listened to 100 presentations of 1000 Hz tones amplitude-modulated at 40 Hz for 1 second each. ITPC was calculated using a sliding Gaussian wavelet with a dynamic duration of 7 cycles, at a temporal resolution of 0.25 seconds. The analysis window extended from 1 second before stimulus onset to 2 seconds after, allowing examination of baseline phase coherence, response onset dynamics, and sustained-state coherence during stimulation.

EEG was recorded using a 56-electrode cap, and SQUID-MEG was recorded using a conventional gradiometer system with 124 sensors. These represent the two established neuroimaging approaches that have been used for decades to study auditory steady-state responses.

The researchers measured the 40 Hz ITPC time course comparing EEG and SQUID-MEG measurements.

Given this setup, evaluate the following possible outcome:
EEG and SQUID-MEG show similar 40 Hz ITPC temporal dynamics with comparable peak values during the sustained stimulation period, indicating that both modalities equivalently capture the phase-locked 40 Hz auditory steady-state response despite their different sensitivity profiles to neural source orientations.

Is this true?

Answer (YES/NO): NO